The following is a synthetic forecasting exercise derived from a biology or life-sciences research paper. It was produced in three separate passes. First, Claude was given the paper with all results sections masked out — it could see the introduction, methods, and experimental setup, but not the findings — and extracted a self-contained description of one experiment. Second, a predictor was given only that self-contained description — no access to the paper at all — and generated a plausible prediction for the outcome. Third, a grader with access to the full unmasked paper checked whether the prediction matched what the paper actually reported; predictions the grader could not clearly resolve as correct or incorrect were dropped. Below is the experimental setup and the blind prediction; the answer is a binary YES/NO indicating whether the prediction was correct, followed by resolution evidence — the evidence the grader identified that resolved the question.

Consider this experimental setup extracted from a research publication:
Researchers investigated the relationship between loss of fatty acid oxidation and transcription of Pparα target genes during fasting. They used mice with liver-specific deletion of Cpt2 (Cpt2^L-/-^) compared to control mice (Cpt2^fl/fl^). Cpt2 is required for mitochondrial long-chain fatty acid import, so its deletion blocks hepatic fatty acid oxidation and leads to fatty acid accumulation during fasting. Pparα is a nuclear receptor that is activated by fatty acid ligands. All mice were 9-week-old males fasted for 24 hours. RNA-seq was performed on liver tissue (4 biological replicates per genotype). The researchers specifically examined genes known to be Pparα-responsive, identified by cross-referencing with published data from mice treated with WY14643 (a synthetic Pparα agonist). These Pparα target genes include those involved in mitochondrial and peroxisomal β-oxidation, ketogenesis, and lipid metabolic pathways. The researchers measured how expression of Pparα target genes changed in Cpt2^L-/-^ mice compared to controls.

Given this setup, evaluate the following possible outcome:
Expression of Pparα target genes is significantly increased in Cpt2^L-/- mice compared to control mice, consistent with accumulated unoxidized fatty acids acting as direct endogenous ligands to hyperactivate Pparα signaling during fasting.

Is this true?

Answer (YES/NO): YES